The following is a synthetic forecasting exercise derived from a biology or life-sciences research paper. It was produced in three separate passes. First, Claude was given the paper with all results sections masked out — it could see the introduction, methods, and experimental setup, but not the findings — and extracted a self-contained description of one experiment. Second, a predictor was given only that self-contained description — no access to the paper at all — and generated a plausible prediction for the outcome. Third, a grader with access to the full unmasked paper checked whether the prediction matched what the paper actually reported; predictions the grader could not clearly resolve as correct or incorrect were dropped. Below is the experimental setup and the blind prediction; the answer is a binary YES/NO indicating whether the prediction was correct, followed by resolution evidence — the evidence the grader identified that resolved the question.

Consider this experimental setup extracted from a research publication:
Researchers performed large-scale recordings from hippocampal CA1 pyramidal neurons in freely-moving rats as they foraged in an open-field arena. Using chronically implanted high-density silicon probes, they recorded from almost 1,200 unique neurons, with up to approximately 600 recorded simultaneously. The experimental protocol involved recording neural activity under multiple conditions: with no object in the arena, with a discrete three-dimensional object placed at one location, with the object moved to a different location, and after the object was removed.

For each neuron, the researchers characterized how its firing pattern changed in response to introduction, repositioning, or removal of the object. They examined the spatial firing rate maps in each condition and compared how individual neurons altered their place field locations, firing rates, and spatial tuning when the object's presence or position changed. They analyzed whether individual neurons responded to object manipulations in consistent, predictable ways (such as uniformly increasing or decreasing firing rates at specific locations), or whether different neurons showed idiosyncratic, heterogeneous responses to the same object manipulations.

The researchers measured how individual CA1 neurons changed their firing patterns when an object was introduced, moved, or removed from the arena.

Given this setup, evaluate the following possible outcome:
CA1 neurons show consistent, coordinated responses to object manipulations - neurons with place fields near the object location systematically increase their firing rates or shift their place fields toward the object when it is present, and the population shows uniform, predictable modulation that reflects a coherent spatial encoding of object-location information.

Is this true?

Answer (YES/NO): NO